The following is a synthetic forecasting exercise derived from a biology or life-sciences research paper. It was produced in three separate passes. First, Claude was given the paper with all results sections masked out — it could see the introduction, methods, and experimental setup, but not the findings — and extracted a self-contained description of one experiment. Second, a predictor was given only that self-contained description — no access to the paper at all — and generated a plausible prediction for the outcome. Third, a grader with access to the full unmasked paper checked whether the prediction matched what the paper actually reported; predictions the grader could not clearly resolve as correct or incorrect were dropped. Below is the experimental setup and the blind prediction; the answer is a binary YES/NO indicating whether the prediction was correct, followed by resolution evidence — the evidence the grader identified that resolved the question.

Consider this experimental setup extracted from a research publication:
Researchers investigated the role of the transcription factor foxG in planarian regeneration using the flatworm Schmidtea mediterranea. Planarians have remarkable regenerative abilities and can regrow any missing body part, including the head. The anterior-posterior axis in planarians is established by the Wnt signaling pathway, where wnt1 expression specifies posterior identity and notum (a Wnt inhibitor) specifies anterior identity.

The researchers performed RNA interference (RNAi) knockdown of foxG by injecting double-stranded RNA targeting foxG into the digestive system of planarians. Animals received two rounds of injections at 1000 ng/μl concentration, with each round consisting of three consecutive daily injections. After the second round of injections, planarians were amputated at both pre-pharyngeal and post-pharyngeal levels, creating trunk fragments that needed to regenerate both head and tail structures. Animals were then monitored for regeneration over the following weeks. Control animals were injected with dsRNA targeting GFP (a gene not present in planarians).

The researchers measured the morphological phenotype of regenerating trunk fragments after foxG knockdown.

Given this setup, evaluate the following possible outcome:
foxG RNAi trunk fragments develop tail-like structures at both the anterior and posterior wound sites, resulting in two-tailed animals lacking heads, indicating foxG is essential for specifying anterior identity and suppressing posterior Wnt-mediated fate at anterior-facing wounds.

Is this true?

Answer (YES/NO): NO